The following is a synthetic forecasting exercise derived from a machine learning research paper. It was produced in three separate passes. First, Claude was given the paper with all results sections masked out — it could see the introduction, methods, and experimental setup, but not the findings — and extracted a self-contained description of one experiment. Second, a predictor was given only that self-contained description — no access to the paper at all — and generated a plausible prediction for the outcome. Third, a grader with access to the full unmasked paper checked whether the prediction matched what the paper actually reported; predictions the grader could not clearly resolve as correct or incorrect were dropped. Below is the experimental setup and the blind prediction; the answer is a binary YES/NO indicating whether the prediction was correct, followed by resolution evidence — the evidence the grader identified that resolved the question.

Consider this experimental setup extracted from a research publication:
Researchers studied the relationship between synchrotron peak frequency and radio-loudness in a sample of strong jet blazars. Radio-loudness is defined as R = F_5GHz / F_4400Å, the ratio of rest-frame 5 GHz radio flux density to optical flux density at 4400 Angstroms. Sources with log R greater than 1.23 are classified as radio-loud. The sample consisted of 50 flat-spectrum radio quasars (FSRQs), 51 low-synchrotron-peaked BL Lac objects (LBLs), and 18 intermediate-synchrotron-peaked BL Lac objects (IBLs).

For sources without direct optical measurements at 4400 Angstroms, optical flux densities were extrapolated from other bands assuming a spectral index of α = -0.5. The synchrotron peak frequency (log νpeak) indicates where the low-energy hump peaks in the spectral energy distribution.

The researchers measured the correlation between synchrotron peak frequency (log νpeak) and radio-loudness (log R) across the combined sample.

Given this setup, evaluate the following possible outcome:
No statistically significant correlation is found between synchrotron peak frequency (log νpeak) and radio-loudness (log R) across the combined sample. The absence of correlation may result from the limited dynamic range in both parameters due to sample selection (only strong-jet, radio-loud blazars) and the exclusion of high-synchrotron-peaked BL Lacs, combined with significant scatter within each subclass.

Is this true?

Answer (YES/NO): NO